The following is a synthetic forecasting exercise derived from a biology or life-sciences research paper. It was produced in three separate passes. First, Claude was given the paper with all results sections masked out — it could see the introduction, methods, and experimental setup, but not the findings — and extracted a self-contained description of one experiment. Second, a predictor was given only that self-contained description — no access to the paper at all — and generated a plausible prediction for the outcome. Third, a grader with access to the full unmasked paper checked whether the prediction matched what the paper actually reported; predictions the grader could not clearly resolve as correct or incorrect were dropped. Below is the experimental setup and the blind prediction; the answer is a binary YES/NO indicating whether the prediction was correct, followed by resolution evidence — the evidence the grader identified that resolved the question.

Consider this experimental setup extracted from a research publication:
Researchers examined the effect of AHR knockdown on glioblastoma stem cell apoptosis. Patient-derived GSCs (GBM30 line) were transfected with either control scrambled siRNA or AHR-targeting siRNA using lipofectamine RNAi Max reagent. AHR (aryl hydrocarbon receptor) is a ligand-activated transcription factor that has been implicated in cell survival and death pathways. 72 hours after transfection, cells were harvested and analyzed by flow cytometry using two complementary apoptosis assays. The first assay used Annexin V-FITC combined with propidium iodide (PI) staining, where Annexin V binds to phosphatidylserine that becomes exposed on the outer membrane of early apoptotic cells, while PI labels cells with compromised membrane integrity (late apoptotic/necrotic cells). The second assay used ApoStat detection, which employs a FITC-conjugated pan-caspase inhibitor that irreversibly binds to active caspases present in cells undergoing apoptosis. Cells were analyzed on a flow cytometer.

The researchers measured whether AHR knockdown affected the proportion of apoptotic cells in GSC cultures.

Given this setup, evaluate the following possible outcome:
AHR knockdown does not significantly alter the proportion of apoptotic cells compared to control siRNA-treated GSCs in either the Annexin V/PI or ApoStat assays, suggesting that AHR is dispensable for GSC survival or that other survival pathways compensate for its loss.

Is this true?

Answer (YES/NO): NO